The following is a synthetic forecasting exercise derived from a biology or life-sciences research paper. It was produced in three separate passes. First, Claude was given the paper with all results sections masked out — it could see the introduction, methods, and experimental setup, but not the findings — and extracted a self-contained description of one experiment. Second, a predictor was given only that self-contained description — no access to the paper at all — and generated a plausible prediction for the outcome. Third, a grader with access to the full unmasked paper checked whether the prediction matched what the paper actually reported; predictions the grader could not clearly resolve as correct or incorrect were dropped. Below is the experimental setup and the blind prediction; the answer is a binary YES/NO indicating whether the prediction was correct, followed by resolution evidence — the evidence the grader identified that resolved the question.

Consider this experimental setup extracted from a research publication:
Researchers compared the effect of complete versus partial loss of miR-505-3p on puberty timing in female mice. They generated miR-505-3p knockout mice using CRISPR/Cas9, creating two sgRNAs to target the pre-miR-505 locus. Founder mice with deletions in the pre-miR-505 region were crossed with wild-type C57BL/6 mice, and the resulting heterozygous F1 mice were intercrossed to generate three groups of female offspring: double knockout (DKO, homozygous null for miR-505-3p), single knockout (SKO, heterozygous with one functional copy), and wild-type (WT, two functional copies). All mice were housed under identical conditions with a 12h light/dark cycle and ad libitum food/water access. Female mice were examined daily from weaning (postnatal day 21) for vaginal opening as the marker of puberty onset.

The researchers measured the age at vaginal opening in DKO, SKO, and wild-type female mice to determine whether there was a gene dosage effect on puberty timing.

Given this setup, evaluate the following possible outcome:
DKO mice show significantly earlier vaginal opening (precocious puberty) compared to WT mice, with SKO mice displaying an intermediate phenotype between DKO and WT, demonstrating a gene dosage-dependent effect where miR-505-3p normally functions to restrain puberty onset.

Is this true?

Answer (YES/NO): YES